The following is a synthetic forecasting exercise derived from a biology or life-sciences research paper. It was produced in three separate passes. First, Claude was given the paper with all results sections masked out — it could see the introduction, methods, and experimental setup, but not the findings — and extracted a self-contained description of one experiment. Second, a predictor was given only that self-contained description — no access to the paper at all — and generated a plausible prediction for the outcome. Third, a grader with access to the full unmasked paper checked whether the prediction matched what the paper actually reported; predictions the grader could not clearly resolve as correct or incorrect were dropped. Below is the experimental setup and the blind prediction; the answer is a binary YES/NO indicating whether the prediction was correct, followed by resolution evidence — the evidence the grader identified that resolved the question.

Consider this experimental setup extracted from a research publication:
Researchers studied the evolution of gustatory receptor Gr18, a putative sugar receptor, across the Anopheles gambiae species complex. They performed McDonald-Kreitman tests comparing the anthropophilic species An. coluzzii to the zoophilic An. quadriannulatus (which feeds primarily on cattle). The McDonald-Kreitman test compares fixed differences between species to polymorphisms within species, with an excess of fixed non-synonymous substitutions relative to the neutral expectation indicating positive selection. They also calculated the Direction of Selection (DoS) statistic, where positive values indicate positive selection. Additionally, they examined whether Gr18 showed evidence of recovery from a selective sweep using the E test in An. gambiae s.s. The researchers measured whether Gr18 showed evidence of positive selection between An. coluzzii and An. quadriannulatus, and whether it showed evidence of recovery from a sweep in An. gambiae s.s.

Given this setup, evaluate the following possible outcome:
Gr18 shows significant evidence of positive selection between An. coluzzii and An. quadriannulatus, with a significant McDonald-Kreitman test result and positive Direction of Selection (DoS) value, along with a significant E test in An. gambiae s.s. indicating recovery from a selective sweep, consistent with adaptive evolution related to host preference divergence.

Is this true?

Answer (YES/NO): YES